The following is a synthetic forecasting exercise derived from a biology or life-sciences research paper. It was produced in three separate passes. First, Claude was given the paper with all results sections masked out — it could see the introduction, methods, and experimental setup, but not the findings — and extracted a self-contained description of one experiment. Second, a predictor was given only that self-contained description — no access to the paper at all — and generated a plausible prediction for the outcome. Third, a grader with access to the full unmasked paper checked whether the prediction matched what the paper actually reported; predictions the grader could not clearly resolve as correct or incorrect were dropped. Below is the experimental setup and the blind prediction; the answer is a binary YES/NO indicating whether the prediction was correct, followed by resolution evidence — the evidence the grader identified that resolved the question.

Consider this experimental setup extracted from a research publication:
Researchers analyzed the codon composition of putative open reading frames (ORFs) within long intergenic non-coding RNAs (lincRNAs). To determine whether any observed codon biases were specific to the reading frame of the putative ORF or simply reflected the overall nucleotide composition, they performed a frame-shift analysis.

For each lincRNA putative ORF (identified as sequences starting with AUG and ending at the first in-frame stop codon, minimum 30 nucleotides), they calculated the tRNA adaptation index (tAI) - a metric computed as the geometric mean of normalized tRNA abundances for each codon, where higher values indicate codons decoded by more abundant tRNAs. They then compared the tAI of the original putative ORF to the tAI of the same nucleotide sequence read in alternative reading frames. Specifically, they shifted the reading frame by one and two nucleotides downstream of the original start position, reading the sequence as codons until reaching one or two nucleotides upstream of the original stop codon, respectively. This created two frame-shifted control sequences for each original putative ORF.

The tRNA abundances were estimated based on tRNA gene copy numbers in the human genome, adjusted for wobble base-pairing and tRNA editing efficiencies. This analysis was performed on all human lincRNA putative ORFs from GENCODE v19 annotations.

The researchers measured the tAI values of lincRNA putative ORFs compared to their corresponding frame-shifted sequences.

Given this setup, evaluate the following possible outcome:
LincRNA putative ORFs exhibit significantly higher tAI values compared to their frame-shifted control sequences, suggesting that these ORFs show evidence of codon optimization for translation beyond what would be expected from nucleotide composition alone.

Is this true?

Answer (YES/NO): NO